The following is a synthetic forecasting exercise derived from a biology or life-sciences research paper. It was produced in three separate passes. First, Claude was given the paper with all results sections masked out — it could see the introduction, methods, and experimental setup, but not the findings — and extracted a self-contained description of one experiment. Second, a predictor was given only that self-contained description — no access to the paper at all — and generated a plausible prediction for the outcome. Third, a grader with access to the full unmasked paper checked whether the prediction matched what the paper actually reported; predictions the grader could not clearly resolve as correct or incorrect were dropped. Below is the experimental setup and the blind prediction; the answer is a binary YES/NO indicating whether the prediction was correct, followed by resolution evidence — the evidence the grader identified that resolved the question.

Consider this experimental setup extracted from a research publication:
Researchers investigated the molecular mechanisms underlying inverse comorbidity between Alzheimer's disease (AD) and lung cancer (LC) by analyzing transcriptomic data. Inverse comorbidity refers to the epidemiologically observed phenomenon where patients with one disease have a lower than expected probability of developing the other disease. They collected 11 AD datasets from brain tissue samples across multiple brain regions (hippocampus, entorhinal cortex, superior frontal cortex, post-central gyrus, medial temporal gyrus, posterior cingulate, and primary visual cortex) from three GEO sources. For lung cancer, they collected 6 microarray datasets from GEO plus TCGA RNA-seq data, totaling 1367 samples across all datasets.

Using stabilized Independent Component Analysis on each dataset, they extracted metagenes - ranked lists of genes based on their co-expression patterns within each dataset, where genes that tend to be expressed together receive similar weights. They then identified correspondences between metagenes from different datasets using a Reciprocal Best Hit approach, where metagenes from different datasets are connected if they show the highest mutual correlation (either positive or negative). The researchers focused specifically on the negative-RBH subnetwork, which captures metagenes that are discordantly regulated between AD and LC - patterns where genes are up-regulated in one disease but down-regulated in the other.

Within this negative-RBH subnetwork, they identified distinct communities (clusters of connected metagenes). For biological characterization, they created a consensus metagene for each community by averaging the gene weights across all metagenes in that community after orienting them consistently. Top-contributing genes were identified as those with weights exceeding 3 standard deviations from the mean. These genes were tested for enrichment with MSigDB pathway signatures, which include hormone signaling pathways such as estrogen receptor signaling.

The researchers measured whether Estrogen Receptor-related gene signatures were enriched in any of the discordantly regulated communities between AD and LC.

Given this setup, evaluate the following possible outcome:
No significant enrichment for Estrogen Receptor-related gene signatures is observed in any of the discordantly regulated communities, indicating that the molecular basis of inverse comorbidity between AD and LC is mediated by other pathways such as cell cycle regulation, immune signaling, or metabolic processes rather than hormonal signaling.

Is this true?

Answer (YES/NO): NO